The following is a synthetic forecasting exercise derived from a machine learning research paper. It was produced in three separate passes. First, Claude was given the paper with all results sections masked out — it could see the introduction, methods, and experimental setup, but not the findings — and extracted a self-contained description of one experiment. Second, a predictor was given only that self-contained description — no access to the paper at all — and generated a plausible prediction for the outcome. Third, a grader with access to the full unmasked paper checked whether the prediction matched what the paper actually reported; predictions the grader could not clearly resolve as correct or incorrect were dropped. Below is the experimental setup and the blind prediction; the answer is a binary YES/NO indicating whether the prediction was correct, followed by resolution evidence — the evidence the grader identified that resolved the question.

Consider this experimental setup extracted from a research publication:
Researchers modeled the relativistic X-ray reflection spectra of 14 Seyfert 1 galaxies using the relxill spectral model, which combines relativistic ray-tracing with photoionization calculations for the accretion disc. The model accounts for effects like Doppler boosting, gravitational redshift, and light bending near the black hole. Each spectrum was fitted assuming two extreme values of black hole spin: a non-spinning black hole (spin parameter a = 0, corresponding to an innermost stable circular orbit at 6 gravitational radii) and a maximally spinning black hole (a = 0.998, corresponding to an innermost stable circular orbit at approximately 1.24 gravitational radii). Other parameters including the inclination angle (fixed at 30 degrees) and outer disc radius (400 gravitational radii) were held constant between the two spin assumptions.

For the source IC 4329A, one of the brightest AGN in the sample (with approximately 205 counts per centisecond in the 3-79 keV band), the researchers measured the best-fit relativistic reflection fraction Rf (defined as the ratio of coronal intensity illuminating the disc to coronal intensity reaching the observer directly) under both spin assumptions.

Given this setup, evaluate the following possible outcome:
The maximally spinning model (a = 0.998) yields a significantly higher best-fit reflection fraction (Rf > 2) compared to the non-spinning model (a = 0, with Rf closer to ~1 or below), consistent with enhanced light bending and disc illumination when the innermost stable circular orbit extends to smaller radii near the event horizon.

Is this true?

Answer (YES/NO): NO